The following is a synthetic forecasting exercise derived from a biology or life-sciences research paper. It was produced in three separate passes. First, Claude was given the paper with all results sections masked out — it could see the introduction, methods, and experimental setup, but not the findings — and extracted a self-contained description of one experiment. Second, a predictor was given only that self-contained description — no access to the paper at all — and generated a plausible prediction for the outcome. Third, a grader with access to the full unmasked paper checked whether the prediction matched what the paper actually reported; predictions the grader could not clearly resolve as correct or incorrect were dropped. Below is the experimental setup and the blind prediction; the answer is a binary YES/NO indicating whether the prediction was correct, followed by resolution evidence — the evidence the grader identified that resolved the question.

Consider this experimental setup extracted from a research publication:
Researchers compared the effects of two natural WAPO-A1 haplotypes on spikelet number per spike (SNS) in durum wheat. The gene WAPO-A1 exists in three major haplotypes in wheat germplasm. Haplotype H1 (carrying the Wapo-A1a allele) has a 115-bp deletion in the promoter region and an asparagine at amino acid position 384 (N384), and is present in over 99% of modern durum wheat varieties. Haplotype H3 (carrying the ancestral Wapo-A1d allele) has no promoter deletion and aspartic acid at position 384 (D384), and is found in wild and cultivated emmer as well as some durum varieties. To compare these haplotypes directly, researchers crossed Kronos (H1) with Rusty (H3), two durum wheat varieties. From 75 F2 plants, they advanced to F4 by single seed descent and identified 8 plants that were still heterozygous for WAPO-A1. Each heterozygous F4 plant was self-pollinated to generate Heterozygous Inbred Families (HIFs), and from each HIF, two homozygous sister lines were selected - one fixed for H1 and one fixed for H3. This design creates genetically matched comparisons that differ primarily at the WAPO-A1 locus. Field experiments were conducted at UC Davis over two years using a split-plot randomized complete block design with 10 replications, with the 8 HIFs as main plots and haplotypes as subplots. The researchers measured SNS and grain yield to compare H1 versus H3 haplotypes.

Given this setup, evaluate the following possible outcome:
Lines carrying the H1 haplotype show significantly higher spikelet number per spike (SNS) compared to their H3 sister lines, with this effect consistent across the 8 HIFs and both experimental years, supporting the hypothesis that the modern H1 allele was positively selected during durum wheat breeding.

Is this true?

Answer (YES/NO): NO